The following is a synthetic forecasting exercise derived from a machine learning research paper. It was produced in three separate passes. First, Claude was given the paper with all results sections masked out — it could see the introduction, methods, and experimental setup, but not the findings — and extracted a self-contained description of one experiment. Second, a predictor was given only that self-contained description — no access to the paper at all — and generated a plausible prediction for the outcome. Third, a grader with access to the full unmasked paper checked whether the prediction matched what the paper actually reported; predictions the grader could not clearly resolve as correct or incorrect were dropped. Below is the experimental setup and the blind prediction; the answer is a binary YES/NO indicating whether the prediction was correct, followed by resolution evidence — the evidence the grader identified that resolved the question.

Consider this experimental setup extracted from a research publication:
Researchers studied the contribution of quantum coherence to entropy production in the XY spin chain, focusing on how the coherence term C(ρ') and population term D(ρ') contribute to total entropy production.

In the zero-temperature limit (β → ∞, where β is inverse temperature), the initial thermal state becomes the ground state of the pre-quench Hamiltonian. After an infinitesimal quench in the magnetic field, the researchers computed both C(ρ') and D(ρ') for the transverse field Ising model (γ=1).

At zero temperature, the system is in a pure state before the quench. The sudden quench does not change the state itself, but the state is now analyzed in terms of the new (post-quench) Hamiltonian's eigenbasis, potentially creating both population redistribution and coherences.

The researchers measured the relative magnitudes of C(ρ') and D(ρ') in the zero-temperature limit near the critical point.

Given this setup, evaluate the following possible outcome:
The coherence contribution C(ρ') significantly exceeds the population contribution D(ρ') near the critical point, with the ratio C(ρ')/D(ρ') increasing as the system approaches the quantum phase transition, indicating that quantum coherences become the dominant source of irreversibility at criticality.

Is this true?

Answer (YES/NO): NO